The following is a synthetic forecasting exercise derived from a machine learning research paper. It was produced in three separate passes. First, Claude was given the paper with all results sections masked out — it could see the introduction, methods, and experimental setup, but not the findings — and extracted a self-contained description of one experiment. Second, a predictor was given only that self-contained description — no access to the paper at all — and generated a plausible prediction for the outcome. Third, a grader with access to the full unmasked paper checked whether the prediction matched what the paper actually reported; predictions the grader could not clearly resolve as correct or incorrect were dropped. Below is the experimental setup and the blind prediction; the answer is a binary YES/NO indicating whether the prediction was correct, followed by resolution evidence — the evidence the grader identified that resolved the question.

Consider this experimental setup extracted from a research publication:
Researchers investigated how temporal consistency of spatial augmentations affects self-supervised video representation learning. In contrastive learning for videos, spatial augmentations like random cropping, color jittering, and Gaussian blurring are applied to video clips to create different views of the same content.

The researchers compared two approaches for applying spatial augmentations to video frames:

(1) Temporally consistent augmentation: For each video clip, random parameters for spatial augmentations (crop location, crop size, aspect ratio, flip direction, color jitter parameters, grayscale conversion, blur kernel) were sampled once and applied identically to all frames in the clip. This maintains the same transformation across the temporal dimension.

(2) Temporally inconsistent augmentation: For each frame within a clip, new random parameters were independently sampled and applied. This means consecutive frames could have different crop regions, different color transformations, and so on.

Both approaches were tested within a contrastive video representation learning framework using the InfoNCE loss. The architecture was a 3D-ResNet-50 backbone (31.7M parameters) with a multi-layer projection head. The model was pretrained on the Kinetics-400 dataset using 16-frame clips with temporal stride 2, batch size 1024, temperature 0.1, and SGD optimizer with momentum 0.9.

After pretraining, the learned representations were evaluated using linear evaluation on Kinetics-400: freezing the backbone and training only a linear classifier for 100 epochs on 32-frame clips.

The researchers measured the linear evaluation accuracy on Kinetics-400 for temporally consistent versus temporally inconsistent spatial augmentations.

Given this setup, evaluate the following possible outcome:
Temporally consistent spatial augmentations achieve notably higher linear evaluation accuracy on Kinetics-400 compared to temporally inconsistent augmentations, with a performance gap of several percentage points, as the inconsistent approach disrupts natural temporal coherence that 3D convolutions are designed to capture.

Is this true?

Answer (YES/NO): YES